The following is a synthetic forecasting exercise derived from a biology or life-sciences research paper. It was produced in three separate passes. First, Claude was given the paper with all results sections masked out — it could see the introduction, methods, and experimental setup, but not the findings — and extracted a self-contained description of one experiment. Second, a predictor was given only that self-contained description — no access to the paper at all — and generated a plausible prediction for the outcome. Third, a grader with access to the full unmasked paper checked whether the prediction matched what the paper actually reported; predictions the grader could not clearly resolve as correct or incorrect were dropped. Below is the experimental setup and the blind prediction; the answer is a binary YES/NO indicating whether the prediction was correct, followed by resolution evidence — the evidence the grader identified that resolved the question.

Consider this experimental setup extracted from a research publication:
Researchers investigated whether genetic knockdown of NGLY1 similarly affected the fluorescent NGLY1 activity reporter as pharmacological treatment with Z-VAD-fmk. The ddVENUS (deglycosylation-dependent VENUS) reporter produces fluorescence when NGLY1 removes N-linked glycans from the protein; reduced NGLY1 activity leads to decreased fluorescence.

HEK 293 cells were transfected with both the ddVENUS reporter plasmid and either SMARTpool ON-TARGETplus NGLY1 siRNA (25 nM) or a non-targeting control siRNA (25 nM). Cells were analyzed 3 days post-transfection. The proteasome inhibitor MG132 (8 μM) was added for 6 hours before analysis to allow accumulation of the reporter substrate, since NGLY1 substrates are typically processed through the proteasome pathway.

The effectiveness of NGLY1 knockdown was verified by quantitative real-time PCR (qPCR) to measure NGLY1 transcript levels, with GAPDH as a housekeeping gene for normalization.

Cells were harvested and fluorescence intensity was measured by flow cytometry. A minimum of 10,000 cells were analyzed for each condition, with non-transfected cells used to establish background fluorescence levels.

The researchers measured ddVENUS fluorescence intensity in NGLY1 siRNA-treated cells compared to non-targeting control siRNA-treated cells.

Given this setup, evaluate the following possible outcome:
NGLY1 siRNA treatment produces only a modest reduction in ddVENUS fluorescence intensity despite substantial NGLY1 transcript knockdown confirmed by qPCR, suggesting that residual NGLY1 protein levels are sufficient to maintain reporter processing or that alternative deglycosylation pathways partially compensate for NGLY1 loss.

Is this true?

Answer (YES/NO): NO